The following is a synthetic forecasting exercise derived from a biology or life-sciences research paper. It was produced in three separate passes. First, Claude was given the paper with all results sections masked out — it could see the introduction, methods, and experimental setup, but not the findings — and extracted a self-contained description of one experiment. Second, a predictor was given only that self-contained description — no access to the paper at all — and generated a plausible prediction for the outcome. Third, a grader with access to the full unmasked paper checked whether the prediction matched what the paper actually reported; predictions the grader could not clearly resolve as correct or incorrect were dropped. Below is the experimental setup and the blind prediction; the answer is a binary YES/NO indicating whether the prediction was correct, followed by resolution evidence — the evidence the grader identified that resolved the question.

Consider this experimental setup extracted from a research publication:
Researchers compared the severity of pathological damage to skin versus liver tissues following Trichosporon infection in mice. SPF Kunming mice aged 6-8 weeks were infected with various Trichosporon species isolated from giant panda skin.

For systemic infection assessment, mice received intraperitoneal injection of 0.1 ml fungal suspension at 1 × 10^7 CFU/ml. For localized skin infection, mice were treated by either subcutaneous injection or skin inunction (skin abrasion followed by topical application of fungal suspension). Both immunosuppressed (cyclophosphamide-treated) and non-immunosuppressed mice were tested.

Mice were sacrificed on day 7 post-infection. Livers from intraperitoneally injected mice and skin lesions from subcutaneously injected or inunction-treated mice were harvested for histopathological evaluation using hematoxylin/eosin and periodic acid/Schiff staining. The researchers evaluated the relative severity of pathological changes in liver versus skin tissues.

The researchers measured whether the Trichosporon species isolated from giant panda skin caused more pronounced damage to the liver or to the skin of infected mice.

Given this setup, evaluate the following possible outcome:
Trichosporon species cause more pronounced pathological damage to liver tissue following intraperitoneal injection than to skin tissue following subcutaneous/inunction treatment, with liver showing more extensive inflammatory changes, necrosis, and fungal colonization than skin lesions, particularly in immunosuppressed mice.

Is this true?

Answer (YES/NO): NO